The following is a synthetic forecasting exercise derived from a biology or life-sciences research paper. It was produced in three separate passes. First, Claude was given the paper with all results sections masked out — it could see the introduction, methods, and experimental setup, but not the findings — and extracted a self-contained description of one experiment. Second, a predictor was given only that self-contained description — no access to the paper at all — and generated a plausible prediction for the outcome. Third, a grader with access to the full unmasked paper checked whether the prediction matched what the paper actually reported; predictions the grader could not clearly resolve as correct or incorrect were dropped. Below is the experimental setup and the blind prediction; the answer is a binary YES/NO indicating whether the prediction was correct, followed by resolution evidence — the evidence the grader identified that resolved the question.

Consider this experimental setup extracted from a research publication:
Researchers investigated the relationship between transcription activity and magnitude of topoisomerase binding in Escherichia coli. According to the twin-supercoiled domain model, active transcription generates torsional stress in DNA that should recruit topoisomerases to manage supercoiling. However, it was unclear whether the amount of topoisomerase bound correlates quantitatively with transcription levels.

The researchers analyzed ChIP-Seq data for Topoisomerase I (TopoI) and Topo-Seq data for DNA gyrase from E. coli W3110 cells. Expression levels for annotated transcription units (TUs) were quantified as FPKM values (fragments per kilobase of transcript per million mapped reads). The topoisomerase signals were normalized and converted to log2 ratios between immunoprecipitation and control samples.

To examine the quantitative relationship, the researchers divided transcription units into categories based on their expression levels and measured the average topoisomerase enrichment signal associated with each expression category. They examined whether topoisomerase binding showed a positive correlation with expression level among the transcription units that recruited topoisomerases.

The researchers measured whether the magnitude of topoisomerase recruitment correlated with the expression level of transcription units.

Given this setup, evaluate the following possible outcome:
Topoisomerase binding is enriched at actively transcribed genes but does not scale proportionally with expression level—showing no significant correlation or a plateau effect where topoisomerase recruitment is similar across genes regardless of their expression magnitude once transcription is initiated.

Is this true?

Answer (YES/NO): NO